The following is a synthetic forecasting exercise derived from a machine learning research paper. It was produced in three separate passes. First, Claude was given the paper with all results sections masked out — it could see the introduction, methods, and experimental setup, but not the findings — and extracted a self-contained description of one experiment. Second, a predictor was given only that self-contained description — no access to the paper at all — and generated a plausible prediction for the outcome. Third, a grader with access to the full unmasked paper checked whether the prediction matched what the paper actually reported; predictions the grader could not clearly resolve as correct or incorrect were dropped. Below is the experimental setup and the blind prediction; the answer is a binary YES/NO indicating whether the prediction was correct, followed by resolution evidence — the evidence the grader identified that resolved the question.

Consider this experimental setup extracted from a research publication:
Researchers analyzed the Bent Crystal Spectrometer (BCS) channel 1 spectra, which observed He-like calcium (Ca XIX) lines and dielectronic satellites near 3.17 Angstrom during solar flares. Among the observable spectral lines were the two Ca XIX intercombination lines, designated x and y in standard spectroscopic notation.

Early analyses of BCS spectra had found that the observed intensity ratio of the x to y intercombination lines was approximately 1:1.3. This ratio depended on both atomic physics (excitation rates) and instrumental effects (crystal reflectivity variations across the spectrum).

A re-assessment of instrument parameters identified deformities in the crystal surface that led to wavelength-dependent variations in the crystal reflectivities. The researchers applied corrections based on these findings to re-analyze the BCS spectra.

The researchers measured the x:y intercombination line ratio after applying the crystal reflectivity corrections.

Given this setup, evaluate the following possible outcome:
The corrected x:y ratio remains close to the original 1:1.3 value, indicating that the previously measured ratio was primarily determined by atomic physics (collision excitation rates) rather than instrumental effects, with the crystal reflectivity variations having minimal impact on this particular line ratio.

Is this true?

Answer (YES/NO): NO